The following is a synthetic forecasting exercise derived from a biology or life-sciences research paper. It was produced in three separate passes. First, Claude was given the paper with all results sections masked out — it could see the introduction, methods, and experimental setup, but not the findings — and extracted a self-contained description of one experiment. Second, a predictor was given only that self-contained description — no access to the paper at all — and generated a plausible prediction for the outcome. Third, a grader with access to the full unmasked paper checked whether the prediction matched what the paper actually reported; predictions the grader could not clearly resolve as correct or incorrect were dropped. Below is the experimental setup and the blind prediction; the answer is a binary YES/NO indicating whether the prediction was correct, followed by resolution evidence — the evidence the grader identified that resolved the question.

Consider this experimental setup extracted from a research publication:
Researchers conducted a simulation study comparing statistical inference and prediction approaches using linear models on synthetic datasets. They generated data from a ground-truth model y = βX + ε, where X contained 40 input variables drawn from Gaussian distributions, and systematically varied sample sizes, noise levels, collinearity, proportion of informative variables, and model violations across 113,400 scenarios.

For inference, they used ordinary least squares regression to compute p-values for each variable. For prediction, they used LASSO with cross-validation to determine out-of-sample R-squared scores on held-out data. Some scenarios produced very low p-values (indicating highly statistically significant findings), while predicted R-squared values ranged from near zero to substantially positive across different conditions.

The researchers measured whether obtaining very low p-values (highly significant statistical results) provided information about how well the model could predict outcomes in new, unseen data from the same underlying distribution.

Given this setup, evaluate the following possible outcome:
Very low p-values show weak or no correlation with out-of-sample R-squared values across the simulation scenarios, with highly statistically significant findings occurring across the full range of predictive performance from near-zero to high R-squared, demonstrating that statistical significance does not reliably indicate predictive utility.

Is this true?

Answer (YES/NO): YES